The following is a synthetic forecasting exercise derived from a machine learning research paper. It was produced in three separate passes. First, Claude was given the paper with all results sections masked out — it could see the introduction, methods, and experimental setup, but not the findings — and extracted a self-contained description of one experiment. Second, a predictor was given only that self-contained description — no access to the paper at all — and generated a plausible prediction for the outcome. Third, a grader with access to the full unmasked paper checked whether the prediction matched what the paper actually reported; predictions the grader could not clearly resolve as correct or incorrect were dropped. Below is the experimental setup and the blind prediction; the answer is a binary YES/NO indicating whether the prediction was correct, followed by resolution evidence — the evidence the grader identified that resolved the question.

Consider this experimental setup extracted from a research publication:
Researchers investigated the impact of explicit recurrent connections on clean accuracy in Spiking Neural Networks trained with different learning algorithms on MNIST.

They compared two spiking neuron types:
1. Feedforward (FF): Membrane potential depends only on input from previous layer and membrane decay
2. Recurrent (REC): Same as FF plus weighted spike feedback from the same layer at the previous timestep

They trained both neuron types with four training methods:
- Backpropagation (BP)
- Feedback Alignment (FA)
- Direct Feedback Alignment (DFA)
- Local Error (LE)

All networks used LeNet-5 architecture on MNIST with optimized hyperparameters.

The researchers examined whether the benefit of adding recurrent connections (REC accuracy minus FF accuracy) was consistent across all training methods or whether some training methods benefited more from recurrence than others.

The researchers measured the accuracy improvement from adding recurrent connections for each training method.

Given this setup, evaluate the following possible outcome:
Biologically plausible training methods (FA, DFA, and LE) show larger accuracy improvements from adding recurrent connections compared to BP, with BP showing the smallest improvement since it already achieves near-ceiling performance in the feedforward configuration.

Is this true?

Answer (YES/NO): NO